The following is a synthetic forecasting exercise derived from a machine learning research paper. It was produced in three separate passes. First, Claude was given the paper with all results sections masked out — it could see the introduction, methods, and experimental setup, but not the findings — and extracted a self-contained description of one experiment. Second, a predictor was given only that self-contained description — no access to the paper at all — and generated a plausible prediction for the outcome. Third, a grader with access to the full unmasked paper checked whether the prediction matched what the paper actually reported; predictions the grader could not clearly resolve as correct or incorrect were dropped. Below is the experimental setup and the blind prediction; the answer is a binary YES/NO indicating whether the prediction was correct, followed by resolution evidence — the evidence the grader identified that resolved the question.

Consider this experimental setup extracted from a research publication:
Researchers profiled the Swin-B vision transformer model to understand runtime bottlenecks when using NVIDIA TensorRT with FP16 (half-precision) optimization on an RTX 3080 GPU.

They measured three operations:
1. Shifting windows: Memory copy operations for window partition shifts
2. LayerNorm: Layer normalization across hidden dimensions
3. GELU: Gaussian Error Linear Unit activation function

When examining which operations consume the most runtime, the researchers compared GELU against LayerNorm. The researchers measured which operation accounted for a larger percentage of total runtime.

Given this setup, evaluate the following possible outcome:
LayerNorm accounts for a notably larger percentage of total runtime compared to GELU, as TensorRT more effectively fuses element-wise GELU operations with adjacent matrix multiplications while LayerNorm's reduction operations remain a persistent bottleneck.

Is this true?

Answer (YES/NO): NO